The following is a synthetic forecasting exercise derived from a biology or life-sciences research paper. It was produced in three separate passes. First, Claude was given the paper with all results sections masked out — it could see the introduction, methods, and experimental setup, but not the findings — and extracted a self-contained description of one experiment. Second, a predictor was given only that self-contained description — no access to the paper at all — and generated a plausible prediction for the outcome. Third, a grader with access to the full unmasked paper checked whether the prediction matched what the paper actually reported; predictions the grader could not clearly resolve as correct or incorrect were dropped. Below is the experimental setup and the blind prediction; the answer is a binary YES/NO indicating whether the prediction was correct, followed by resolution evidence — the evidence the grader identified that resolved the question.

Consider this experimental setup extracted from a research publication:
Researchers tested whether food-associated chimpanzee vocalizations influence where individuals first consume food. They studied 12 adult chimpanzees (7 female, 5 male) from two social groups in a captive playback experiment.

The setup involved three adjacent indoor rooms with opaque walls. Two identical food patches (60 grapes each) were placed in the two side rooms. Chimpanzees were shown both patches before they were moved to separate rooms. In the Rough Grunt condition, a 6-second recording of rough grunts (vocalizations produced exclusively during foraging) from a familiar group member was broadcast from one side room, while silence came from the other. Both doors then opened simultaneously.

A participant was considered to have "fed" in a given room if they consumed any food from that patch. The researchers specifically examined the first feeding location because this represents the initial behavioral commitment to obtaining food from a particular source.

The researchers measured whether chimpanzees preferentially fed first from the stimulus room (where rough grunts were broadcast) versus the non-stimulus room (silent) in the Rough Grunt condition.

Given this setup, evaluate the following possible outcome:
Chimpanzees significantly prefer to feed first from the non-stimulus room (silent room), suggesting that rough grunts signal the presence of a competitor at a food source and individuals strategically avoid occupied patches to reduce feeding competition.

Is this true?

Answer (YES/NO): NO